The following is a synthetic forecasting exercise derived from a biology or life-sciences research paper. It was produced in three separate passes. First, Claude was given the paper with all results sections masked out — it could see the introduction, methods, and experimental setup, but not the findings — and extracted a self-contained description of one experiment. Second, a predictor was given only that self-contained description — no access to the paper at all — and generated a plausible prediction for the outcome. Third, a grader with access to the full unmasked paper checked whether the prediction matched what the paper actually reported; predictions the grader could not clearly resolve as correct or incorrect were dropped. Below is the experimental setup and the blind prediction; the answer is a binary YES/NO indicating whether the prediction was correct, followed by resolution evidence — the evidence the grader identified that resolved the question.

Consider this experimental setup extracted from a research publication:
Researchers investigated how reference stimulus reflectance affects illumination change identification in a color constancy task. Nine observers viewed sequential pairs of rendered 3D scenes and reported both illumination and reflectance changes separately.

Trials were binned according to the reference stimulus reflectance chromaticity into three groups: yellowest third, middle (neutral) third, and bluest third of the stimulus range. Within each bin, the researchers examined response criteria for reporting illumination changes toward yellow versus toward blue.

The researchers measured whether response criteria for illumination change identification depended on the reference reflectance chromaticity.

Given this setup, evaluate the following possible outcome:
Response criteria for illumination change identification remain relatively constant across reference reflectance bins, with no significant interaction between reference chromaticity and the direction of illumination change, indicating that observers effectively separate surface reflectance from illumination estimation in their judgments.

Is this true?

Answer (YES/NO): NO